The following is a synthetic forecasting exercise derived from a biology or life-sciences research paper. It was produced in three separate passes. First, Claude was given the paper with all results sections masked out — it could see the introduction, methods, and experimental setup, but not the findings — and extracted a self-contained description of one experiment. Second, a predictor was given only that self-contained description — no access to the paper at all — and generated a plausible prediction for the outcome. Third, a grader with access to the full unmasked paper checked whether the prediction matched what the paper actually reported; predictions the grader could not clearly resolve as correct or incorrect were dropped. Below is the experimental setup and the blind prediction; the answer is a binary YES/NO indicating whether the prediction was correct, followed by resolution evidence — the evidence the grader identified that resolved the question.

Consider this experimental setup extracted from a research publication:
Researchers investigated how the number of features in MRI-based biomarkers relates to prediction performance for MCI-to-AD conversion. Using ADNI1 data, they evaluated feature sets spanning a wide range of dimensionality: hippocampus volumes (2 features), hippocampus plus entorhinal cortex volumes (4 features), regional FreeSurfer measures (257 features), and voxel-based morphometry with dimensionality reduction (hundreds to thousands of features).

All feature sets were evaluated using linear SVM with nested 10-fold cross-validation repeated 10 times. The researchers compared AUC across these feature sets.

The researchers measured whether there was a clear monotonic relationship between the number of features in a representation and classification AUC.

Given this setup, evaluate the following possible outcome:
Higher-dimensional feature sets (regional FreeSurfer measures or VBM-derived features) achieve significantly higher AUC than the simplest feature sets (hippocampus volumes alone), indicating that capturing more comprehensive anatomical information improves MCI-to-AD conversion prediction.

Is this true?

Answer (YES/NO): NO